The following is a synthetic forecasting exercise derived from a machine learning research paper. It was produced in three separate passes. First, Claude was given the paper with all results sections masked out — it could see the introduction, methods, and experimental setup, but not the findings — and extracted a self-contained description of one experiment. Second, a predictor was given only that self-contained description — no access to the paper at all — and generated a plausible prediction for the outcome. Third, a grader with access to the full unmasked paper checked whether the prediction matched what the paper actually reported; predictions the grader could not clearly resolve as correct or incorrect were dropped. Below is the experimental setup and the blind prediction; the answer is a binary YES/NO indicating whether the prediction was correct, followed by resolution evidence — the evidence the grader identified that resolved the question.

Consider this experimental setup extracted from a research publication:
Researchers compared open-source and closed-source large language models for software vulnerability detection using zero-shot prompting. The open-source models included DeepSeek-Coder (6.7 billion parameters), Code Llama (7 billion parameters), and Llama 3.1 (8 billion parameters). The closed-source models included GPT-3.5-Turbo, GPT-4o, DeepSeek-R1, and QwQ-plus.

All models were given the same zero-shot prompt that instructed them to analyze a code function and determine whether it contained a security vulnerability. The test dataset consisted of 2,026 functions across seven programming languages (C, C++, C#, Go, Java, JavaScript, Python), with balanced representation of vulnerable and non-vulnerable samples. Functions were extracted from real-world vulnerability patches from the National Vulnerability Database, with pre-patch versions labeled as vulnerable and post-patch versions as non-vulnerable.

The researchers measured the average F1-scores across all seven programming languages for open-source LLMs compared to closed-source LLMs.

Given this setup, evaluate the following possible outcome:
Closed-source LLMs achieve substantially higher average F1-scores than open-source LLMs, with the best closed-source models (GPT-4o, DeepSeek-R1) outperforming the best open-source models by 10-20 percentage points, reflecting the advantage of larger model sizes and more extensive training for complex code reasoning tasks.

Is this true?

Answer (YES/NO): NO